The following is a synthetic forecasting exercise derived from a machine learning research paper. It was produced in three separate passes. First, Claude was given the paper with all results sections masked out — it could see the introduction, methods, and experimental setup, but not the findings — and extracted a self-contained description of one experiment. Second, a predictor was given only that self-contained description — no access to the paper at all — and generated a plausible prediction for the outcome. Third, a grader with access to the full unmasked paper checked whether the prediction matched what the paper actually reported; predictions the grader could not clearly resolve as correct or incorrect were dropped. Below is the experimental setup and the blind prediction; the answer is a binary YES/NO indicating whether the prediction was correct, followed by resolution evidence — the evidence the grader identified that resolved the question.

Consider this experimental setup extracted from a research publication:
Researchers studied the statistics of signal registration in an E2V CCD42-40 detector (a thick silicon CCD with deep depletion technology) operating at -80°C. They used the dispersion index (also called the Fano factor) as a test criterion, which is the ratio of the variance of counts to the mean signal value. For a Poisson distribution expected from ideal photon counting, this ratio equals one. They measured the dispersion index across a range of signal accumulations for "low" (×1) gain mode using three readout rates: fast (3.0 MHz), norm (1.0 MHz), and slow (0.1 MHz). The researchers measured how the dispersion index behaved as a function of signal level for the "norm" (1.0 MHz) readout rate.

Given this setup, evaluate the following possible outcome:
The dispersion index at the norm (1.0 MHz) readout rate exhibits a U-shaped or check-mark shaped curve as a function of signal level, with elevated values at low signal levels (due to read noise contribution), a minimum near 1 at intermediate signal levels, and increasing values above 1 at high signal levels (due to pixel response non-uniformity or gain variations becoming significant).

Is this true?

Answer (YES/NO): NO